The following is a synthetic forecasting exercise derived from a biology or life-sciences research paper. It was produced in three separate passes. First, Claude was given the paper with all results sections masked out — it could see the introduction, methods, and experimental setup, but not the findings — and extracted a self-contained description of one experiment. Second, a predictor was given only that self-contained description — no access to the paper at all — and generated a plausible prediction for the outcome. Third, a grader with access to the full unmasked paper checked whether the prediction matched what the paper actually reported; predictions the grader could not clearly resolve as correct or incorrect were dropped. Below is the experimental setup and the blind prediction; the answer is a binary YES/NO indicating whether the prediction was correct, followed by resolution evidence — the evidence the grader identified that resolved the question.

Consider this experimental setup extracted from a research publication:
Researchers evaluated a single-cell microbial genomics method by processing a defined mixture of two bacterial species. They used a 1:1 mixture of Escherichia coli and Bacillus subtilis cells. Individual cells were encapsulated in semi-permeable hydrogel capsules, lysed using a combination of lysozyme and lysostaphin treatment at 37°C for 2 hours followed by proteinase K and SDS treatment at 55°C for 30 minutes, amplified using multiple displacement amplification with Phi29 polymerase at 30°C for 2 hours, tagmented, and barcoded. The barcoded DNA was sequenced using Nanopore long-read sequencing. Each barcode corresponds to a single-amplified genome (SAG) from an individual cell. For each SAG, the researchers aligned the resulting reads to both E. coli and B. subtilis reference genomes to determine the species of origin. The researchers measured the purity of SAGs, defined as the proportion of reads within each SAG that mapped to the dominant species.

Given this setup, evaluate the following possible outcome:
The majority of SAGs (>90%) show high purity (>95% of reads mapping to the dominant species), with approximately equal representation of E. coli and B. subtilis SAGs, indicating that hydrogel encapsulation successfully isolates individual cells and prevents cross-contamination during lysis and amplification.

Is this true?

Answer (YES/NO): NO